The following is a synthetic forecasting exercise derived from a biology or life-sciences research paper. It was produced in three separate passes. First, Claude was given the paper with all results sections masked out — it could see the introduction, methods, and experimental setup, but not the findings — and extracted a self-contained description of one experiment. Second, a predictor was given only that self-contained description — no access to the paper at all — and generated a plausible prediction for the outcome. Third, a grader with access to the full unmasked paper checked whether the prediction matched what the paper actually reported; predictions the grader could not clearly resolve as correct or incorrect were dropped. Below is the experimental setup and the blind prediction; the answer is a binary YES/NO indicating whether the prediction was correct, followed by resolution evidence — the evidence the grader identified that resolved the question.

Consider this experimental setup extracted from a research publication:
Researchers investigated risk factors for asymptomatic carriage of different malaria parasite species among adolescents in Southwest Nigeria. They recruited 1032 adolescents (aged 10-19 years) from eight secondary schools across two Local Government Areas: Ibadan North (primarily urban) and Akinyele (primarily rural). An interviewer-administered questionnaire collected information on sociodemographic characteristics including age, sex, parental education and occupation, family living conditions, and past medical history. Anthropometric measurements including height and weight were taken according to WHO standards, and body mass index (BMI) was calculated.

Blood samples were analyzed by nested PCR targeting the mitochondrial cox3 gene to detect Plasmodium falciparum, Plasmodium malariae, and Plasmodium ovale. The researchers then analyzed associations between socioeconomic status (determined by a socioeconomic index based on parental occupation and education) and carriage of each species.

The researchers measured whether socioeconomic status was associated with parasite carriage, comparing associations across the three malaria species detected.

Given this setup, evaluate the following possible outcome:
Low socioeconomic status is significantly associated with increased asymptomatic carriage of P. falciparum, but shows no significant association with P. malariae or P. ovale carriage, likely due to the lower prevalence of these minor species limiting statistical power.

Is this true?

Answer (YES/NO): NO